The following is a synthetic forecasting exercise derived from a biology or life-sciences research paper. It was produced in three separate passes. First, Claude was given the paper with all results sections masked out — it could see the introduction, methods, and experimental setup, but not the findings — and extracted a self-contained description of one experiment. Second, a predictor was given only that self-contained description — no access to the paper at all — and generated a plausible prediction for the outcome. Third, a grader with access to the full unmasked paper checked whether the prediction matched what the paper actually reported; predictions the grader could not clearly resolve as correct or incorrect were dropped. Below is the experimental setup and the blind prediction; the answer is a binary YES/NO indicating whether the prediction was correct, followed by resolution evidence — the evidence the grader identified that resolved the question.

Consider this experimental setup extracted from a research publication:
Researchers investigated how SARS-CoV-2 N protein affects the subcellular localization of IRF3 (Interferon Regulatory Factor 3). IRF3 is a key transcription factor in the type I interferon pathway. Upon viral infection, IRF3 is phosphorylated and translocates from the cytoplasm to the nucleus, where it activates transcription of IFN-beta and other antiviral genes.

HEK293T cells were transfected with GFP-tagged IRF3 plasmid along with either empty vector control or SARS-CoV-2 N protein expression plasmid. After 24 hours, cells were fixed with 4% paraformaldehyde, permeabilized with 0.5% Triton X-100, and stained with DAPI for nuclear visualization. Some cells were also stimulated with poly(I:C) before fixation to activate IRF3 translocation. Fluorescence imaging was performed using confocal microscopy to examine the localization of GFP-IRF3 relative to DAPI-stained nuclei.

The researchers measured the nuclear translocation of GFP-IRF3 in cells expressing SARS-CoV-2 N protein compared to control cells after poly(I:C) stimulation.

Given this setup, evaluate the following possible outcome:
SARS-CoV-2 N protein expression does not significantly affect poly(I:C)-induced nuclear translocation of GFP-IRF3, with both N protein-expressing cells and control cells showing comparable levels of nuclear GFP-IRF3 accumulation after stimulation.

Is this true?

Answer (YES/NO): NO